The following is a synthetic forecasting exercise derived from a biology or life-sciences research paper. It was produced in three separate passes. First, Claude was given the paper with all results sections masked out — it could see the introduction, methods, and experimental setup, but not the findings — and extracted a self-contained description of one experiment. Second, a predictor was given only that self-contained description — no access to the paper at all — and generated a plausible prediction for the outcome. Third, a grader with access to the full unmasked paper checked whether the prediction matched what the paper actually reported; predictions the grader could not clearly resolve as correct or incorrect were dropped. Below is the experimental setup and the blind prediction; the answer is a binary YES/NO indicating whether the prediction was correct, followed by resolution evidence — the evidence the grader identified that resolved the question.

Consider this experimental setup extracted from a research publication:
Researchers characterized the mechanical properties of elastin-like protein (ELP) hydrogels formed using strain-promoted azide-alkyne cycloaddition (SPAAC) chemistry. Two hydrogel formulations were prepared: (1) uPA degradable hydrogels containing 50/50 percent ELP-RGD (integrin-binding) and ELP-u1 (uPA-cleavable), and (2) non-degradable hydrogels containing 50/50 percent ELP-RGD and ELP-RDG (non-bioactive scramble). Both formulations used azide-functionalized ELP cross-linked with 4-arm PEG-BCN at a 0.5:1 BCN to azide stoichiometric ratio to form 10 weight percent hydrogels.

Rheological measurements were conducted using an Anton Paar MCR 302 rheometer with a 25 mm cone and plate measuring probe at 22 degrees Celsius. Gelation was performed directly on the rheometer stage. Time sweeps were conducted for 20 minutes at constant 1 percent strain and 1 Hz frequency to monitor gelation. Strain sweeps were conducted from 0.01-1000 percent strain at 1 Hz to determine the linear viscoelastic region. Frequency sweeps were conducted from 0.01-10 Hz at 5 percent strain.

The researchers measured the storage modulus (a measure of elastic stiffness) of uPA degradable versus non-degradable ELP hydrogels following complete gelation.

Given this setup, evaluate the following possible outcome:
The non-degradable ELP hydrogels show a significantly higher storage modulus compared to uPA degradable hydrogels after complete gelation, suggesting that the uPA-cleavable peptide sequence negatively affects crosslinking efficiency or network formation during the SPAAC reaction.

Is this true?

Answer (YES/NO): NO